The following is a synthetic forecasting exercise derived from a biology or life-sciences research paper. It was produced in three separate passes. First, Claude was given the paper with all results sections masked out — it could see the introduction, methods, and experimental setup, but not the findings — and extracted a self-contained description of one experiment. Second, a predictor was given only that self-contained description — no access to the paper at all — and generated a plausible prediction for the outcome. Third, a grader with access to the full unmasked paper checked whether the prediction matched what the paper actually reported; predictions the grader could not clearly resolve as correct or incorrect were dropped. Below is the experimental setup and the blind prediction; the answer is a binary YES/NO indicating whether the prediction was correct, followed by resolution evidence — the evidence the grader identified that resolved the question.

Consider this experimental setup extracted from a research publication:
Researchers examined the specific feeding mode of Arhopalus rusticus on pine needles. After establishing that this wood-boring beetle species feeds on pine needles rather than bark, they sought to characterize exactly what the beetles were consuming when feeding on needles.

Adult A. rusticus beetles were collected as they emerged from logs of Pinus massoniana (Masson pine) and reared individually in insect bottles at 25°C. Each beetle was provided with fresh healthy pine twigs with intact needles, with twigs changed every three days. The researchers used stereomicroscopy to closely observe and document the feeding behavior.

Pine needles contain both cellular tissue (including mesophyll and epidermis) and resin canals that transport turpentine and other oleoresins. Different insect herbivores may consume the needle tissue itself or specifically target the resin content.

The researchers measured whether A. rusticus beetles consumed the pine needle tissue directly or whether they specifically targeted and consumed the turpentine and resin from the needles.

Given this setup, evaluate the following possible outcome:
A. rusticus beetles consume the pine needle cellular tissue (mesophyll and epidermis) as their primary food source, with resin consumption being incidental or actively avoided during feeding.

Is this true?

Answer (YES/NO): NO